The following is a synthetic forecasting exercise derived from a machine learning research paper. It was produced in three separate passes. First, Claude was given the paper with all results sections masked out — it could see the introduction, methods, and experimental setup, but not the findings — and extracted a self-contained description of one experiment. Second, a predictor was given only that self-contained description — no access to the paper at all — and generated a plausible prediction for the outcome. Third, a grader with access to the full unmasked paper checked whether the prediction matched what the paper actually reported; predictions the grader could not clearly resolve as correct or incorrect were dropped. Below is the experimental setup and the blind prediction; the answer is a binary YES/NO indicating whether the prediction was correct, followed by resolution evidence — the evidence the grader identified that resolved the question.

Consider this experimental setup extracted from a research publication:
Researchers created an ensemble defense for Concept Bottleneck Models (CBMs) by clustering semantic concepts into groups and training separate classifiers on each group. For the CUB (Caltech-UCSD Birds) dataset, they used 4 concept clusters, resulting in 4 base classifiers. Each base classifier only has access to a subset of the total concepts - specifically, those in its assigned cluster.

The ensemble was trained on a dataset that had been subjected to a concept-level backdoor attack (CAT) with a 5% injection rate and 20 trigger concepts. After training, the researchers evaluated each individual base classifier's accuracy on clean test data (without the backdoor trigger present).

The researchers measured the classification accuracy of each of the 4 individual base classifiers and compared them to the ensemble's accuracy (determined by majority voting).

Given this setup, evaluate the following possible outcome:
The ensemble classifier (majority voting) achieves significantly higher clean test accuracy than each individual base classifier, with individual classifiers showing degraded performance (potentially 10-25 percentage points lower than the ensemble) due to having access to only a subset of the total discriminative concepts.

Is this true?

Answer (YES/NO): NO